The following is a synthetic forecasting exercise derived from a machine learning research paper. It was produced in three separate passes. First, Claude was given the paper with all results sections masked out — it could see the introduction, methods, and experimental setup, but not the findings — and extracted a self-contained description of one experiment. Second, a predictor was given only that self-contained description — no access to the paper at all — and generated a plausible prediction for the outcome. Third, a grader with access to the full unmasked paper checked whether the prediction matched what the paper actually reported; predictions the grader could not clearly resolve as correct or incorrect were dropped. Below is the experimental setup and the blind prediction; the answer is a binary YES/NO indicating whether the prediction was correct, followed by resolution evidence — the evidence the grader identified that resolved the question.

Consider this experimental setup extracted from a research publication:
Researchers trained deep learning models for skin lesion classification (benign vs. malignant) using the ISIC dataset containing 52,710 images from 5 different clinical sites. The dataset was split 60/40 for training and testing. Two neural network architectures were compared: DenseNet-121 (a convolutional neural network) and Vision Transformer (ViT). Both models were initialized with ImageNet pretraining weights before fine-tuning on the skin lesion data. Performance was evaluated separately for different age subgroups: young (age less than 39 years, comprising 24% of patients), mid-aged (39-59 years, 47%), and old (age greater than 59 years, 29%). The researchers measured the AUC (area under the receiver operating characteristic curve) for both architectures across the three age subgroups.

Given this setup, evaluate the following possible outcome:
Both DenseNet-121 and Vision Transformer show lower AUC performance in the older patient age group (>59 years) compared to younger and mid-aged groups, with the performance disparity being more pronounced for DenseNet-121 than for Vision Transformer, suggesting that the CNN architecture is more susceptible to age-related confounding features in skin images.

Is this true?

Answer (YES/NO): YES